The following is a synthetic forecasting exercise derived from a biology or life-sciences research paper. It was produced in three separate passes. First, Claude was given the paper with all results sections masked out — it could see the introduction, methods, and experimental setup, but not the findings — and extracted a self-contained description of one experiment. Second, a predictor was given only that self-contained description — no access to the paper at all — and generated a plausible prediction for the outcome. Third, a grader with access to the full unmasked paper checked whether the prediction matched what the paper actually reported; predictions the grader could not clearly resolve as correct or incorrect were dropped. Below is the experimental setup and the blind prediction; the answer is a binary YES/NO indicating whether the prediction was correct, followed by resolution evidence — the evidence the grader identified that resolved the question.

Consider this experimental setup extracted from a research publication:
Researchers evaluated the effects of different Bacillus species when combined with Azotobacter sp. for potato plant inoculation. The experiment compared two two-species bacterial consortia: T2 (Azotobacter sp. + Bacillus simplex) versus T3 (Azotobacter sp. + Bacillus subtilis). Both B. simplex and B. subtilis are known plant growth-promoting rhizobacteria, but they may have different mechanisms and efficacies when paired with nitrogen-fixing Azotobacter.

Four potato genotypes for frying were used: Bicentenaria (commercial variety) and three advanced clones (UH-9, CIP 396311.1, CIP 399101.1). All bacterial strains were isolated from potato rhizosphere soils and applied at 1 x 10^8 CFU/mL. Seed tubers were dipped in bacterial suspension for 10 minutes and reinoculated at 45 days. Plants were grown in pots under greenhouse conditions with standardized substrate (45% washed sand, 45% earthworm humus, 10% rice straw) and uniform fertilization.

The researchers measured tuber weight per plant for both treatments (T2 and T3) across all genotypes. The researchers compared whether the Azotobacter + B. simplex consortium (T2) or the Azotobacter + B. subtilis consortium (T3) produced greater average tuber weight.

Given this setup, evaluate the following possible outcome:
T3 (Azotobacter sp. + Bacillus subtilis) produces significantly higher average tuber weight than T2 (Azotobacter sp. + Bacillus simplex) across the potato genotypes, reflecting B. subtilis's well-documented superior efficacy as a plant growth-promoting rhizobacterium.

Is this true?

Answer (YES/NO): NO